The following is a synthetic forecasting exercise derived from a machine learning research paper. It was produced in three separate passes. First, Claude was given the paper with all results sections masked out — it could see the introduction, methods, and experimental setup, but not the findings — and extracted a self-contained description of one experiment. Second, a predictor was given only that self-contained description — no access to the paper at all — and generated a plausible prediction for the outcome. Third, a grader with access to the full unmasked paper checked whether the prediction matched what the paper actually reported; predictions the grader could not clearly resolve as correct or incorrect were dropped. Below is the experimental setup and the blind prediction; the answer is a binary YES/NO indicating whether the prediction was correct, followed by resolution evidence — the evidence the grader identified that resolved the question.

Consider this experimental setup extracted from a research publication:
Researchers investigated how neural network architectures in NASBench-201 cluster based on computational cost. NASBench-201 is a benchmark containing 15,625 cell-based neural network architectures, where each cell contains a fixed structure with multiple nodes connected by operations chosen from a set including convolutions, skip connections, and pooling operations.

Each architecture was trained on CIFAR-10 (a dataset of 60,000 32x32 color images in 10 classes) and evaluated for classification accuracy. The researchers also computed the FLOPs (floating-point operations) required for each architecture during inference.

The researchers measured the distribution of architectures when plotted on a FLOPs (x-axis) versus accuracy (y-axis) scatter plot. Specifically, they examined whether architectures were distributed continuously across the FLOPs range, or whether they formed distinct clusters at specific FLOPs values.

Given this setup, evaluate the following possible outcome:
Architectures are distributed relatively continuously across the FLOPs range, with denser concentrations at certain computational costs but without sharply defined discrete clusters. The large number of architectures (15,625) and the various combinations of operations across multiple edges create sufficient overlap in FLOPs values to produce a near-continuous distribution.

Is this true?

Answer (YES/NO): NO